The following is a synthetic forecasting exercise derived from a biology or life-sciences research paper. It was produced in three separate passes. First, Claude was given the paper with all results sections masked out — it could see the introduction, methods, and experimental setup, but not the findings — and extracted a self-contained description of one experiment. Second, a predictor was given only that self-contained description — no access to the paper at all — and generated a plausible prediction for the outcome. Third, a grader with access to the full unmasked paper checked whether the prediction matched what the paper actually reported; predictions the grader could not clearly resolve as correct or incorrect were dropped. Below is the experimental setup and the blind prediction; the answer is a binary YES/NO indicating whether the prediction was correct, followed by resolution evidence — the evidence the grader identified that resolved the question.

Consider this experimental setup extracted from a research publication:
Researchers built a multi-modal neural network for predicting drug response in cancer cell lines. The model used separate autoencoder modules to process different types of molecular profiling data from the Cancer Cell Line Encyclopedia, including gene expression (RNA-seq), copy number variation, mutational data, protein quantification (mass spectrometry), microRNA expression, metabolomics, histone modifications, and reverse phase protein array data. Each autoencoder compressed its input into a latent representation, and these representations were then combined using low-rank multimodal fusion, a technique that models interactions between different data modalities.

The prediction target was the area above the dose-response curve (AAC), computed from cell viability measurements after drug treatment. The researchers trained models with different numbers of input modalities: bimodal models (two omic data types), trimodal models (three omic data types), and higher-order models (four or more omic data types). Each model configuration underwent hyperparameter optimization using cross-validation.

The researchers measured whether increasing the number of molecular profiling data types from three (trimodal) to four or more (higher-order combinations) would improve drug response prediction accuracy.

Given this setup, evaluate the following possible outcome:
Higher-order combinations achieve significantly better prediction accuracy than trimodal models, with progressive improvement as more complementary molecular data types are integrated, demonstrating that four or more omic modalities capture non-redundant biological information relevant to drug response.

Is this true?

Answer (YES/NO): NO